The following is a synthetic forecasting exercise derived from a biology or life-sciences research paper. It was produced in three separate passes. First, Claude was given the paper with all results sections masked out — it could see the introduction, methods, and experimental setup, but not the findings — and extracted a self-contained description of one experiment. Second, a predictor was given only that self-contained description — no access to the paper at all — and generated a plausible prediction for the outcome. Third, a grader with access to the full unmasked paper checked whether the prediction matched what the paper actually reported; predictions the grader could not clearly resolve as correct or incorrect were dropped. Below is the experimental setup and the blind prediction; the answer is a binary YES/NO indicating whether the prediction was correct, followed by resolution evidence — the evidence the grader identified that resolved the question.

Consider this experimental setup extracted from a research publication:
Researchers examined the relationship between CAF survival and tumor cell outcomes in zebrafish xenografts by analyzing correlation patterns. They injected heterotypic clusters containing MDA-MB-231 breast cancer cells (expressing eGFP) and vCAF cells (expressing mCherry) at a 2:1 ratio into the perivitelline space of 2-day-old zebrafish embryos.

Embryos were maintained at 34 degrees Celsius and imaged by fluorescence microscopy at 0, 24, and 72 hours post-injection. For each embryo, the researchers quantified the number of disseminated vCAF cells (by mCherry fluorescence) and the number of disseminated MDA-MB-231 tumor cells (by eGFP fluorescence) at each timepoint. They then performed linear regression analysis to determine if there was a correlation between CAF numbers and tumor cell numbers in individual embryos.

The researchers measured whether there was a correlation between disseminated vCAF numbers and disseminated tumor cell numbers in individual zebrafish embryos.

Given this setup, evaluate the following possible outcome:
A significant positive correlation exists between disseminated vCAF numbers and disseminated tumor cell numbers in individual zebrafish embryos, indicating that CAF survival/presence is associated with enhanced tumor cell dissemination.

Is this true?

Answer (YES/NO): NO